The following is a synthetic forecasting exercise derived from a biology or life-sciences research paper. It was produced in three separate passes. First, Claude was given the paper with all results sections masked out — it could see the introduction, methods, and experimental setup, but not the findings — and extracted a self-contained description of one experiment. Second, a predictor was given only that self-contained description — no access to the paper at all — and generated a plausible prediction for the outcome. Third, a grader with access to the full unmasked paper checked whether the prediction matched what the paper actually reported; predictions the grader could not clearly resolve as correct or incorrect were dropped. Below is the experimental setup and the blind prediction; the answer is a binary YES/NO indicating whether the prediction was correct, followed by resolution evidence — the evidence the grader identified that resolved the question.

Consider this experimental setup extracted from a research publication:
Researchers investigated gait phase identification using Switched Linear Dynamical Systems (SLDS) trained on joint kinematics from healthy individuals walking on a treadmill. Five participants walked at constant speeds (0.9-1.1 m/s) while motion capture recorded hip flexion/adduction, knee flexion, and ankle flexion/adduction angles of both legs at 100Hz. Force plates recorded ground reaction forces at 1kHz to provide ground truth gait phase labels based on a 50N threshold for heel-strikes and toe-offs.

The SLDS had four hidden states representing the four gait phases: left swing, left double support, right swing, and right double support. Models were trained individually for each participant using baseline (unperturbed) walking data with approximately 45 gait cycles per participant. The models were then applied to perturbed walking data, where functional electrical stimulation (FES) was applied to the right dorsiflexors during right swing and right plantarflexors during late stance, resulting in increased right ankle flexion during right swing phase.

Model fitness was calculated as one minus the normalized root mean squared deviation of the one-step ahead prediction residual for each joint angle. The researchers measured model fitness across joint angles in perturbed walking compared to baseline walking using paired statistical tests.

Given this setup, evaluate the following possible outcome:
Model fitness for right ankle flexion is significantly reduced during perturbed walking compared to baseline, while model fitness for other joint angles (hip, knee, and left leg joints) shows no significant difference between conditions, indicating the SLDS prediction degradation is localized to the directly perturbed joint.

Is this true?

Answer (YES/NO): NO